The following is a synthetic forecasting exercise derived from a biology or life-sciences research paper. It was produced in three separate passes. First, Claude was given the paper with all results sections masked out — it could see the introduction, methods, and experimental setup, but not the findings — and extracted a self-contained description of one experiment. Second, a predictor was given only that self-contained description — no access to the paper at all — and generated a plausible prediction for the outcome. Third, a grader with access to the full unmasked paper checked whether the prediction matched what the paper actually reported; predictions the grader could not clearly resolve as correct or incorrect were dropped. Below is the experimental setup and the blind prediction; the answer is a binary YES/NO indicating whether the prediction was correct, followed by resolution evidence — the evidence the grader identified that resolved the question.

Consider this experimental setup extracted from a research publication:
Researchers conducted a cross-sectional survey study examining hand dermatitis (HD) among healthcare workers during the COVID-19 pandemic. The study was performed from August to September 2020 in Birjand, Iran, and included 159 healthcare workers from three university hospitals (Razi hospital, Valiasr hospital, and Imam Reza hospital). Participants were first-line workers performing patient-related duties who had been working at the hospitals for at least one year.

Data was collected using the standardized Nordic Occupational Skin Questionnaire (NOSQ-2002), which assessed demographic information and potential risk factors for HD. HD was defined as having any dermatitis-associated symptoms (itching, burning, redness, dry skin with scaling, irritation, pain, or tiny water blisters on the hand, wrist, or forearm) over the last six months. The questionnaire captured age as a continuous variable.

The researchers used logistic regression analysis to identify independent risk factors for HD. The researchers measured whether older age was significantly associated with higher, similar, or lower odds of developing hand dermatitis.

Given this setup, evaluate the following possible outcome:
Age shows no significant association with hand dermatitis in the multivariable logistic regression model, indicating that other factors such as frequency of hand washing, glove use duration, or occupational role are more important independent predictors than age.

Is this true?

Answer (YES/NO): NO